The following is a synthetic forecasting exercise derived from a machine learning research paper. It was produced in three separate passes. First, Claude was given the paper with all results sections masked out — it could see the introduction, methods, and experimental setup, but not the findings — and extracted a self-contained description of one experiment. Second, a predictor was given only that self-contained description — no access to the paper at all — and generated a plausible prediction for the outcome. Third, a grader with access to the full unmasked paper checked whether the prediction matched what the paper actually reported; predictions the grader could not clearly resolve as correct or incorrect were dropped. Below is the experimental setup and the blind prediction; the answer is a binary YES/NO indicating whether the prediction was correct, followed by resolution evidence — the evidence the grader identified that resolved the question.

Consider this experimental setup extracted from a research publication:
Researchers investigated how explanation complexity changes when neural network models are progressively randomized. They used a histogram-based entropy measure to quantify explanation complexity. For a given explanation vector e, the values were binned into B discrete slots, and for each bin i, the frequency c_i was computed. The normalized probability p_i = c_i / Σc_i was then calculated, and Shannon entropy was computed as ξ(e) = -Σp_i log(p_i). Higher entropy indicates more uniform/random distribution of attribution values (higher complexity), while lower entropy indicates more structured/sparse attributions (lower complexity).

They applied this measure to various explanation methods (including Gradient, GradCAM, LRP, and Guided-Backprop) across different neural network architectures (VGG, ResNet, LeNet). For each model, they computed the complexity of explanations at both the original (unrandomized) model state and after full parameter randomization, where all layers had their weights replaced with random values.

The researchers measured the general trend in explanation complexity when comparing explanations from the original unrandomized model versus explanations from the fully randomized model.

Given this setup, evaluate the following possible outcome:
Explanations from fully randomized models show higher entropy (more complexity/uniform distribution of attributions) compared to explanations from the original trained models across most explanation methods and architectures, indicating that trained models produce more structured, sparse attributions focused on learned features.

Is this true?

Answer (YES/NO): YES